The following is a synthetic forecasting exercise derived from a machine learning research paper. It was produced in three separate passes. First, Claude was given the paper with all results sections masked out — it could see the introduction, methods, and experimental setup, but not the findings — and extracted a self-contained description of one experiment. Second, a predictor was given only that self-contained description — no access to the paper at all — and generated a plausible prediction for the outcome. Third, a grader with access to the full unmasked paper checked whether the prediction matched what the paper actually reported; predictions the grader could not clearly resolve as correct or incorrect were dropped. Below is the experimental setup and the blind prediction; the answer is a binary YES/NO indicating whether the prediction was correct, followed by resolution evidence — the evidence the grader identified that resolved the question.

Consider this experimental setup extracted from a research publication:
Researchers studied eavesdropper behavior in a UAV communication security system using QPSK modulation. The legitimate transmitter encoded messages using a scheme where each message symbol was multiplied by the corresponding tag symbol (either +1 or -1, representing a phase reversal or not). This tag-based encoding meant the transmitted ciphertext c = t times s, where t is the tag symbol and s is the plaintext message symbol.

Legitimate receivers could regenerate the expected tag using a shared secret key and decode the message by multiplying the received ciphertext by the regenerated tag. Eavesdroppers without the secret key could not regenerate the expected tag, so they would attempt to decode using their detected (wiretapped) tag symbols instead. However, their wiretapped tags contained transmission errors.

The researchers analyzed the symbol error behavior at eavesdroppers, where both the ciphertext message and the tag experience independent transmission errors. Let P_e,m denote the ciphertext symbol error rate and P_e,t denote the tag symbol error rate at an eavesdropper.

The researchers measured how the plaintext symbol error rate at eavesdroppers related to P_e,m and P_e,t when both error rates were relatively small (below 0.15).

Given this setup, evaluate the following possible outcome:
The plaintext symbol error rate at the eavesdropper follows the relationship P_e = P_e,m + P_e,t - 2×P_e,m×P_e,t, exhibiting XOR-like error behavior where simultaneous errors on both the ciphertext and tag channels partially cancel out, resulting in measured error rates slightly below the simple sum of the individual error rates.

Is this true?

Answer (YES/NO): NO